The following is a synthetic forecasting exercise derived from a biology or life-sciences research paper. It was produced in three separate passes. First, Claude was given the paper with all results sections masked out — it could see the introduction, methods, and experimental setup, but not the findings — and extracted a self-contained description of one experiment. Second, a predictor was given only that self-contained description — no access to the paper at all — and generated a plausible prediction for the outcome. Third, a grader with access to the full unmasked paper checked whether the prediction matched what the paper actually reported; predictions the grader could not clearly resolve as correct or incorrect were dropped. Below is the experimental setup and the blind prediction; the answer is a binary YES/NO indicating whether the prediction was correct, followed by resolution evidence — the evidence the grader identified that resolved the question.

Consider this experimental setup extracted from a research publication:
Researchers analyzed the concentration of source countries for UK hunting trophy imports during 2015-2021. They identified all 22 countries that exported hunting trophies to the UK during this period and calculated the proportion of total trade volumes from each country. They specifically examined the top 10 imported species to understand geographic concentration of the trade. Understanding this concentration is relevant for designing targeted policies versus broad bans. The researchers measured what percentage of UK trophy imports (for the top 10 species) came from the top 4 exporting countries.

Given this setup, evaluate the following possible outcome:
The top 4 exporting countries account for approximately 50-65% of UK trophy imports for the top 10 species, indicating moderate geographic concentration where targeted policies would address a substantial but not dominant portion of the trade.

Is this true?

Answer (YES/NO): NO